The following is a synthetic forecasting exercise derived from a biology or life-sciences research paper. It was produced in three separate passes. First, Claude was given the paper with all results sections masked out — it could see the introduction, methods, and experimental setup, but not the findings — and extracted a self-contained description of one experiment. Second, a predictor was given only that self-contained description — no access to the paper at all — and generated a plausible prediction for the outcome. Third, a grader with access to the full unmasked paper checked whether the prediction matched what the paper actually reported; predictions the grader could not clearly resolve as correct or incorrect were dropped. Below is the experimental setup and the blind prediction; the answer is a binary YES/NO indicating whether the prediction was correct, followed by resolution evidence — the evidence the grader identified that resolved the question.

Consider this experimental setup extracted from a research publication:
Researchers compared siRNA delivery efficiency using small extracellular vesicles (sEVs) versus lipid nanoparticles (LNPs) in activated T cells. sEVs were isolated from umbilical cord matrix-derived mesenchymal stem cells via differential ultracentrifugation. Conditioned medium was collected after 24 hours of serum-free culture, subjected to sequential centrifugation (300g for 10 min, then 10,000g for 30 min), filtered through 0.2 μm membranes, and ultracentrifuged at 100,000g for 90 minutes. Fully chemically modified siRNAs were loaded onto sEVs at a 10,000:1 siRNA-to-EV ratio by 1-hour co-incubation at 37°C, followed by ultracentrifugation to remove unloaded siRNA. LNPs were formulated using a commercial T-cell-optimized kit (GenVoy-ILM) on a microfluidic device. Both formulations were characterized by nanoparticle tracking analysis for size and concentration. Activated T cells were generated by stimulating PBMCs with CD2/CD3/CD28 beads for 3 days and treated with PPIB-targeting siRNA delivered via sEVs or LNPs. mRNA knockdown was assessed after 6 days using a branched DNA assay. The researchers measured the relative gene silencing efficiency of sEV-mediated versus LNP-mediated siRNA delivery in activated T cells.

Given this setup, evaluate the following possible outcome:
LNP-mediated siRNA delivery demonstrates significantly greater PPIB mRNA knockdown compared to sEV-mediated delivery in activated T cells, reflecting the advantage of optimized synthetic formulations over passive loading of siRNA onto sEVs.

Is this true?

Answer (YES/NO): NO